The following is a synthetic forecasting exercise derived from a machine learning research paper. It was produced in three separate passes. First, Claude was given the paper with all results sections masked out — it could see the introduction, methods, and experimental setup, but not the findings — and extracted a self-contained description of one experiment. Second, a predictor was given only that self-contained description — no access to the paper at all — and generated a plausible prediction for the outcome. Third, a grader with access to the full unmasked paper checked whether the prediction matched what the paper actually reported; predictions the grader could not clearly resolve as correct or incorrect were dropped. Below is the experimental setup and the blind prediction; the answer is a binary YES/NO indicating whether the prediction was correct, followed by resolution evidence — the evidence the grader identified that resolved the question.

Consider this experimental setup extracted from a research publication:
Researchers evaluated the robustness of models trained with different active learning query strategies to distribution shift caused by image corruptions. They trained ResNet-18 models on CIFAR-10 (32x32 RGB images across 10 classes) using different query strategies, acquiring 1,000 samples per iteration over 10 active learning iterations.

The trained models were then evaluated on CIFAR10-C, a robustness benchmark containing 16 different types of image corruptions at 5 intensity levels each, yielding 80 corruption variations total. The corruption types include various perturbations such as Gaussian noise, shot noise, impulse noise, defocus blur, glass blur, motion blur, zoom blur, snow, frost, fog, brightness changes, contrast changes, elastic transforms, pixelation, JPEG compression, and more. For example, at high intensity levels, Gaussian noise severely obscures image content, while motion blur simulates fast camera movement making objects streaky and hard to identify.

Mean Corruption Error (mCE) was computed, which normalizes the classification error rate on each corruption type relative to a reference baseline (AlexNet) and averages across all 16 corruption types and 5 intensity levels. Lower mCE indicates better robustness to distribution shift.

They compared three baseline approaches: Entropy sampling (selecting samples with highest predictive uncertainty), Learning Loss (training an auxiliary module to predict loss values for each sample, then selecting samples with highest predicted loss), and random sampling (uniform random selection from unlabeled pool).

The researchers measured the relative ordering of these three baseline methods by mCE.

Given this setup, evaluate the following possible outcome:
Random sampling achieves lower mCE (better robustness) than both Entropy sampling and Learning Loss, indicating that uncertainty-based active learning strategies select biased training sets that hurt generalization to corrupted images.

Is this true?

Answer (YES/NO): NO